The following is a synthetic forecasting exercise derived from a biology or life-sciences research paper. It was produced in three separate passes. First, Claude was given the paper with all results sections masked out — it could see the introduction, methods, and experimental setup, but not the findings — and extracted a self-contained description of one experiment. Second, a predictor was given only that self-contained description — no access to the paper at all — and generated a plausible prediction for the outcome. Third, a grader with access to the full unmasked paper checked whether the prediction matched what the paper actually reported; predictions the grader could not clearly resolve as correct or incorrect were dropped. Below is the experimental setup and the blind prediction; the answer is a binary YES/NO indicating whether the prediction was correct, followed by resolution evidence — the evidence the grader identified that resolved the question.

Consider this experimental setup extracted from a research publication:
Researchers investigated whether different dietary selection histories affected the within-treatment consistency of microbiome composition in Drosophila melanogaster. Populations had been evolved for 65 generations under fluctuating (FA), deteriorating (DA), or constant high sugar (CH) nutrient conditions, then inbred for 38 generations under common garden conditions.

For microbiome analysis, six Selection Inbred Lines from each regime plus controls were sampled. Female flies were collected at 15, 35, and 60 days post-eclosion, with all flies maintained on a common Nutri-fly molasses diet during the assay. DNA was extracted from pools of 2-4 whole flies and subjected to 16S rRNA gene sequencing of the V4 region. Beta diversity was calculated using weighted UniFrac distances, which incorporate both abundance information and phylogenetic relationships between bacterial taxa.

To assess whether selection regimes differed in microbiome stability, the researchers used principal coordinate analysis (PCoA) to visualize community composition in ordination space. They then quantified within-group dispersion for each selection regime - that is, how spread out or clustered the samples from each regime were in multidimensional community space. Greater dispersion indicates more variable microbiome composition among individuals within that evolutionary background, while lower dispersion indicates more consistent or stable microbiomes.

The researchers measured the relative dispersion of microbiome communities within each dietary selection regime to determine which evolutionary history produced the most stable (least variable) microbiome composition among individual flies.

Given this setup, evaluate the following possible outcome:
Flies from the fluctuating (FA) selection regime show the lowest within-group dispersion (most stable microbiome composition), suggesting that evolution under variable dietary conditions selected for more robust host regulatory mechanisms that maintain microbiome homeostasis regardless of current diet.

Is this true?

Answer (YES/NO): NO